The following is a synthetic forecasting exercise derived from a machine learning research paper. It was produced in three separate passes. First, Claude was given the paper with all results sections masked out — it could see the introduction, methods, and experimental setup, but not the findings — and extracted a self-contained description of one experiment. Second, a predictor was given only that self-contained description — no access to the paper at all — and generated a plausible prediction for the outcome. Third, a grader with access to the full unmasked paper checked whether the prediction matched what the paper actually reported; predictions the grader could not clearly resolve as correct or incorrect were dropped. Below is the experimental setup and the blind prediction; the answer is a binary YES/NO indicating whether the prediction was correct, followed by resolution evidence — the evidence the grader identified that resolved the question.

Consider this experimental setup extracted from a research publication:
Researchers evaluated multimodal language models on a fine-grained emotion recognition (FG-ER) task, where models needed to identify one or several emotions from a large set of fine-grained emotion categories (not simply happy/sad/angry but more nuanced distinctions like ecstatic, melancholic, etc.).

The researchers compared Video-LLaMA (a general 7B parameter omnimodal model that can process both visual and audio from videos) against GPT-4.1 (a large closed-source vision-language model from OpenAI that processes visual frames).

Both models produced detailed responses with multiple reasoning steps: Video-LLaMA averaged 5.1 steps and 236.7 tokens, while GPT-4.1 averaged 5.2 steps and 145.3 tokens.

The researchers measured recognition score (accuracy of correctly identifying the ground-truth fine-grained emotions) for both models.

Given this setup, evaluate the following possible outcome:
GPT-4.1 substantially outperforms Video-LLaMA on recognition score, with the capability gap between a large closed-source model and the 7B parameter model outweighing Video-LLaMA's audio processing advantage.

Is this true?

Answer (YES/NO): NO